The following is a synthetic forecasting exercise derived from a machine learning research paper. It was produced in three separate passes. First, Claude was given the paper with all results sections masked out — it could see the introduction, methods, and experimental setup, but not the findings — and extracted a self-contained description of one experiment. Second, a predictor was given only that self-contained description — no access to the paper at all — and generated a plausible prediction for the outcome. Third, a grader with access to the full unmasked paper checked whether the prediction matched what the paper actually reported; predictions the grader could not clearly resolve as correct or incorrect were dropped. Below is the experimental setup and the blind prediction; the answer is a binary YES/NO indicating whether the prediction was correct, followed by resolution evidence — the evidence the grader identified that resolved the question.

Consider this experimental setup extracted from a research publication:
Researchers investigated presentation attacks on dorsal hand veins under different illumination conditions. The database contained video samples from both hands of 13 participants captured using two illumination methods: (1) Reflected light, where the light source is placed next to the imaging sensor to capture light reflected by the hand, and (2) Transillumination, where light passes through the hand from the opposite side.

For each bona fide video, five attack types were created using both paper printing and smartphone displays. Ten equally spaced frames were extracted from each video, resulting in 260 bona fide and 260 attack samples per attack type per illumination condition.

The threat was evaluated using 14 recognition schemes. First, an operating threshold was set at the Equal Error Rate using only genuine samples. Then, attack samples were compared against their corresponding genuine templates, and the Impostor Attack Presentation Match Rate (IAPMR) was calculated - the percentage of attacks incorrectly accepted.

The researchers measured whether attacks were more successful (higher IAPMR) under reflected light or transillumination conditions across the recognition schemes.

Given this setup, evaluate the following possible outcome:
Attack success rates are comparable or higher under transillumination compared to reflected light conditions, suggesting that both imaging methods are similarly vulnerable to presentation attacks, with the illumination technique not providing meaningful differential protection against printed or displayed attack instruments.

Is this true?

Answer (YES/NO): YES